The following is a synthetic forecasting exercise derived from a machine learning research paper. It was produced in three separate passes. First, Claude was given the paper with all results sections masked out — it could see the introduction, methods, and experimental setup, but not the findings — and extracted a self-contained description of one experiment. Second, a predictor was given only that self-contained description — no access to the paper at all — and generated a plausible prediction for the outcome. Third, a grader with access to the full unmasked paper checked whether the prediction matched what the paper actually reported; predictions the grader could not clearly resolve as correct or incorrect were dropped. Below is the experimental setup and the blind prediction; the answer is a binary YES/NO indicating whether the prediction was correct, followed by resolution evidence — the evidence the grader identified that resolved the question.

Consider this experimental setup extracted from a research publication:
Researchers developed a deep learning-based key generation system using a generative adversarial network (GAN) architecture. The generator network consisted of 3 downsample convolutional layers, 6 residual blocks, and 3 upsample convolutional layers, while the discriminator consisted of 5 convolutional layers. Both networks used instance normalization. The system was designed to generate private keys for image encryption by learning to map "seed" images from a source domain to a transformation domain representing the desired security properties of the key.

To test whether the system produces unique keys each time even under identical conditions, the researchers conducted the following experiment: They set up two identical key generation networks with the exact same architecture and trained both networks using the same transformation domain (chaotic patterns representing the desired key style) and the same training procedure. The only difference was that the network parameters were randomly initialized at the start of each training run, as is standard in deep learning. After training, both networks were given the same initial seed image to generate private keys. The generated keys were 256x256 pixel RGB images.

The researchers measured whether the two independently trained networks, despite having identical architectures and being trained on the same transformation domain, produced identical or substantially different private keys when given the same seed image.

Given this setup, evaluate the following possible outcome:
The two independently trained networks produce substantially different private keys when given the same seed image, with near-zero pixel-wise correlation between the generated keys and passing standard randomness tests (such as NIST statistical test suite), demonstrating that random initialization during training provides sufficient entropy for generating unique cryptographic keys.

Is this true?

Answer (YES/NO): NO